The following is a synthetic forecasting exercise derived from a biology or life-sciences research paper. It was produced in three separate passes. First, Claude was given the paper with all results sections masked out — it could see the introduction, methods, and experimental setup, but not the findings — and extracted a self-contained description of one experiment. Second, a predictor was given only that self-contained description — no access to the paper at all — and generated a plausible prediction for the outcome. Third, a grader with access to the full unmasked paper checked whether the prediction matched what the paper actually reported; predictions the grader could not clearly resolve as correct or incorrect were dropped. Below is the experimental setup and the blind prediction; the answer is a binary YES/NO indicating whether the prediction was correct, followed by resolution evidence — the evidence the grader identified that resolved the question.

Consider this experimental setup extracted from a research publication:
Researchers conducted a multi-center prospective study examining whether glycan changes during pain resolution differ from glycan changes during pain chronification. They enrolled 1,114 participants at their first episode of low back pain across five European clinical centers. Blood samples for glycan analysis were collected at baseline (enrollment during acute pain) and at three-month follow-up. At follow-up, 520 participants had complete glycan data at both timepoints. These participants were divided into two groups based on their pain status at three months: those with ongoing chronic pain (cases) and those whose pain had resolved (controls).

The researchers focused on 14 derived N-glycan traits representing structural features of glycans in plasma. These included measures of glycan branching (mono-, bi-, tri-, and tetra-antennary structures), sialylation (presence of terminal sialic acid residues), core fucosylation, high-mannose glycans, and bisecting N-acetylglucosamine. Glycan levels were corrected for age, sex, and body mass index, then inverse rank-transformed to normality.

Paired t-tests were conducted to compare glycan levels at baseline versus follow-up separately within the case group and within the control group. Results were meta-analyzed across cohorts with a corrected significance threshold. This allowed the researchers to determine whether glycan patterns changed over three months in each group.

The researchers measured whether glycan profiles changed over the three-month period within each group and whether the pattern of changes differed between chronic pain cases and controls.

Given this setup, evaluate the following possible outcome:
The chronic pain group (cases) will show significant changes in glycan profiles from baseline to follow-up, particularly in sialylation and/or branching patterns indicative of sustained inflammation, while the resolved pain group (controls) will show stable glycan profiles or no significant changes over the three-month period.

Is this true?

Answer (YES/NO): NO